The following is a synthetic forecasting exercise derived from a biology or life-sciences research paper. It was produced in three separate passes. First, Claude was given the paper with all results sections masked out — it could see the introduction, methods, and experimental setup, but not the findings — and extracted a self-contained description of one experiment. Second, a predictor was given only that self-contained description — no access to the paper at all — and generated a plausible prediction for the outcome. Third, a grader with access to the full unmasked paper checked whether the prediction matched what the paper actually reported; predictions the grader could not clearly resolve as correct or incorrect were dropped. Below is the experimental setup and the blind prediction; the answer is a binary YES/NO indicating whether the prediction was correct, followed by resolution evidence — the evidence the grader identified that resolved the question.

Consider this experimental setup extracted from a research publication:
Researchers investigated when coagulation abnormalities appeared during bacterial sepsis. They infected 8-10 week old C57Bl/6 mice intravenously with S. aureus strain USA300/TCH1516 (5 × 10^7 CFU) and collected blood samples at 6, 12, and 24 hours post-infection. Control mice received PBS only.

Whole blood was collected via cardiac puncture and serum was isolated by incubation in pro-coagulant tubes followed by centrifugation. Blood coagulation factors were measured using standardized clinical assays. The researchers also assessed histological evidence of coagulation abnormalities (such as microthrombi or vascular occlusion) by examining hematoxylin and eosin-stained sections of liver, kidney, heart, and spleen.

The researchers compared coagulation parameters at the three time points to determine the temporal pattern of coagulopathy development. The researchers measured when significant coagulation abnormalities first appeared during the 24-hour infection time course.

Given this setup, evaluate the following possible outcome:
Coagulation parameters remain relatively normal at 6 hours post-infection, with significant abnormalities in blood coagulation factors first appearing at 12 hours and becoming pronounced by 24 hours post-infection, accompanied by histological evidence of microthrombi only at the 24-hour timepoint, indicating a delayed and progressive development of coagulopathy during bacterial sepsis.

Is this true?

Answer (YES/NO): NO